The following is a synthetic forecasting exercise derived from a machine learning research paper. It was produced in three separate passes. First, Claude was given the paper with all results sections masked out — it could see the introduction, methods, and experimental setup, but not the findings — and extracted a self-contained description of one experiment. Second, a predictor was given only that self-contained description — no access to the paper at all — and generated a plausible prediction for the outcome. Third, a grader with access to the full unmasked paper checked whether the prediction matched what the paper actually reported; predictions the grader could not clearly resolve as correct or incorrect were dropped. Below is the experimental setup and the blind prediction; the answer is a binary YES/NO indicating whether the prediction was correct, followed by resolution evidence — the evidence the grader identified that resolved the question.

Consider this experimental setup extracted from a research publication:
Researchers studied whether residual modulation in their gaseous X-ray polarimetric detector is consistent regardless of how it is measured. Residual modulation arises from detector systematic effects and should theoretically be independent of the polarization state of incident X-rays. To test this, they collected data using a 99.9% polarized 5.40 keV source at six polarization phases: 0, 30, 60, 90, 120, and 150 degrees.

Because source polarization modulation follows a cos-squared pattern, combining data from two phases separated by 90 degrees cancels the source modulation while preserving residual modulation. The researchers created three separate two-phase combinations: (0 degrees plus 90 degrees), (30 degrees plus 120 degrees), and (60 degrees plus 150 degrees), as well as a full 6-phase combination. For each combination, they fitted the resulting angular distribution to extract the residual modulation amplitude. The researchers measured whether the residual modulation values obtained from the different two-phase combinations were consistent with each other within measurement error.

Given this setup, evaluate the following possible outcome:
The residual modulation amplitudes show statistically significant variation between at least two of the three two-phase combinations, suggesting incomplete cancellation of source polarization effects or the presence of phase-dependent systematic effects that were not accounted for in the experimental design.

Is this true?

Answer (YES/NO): NO